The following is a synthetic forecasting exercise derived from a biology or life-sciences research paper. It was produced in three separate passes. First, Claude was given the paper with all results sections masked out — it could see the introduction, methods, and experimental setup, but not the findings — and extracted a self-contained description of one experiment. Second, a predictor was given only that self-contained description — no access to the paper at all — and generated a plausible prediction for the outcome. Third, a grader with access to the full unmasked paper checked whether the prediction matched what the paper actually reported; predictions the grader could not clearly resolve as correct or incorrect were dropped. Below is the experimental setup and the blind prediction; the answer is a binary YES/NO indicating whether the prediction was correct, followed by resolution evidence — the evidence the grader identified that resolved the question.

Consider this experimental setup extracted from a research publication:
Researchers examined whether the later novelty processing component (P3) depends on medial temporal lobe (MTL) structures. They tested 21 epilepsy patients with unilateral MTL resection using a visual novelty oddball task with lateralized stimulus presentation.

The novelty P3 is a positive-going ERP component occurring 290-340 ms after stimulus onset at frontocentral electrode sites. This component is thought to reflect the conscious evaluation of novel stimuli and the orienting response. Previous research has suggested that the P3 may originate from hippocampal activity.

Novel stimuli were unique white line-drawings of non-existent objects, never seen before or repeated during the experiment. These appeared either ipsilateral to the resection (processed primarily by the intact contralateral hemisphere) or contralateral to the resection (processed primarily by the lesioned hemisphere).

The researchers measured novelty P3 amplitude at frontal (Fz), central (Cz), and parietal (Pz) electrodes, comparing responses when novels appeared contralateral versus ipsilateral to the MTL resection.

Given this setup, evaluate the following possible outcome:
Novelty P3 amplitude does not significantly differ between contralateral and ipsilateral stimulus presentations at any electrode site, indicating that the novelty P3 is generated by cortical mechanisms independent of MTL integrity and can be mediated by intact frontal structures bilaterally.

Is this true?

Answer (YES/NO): NO